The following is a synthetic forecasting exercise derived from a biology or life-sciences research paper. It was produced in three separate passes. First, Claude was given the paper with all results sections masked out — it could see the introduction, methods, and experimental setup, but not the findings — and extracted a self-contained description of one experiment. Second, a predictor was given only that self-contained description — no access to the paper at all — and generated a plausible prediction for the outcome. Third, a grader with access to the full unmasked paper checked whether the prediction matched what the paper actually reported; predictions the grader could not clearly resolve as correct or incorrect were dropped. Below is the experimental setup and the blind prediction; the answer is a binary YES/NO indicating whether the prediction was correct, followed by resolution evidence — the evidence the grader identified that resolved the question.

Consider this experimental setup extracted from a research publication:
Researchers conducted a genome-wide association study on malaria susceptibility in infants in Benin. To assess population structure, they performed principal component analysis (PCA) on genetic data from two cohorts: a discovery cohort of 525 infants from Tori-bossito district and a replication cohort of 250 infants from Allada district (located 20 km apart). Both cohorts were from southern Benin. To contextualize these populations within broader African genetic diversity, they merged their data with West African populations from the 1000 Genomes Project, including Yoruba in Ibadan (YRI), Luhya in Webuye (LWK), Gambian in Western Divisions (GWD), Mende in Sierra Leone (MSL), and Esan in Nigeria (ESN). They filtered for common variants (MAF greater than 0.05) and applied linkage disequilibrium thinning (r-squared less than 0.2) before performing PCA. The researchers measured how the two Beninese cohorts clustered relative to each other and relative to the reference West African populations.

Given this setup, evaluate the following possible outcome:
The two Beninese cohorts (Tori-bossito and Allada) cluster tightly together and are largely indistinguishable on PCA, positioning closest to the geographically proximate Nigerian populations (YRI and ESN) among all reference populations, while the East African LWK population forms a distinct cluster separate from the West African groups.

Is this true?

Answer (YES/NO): NO